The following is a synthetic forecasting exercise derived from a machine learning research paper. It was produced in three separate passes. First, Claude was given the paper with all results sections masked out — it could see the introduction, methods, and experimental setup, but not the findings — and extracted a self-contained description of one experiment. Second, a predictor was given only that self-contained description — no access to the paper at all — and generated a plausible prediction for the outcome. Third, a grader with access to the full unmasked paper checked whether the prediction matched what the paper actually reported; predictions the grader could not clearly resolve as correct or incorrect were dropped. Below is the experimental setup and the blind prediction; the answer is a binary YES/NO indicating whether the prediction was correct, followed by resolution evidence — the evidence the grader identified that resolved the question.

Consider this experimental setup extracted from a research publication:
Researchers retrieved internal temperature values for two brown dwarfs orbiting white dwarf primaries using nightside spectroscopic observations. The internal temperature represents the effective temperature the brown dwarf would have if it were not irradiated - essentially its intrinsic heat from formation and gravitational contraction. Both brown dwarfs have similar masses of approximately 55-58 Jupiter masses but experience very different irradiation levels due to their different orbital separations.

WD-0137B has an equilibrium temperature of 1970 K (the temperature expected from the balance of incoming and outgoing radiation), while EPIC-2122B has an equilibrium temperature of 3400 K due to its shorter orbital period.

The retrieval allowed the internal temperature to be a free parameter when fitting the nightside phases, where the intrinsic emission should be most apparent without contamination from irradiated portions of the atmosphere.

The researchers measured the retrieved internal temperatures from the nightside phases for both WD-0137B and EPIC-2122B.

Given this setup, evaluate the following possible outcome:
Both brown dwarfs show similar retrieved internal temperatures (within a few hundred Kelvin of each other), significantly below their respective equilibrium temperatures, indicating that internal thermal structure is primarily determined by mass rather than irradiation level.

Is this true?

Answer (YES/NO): YES